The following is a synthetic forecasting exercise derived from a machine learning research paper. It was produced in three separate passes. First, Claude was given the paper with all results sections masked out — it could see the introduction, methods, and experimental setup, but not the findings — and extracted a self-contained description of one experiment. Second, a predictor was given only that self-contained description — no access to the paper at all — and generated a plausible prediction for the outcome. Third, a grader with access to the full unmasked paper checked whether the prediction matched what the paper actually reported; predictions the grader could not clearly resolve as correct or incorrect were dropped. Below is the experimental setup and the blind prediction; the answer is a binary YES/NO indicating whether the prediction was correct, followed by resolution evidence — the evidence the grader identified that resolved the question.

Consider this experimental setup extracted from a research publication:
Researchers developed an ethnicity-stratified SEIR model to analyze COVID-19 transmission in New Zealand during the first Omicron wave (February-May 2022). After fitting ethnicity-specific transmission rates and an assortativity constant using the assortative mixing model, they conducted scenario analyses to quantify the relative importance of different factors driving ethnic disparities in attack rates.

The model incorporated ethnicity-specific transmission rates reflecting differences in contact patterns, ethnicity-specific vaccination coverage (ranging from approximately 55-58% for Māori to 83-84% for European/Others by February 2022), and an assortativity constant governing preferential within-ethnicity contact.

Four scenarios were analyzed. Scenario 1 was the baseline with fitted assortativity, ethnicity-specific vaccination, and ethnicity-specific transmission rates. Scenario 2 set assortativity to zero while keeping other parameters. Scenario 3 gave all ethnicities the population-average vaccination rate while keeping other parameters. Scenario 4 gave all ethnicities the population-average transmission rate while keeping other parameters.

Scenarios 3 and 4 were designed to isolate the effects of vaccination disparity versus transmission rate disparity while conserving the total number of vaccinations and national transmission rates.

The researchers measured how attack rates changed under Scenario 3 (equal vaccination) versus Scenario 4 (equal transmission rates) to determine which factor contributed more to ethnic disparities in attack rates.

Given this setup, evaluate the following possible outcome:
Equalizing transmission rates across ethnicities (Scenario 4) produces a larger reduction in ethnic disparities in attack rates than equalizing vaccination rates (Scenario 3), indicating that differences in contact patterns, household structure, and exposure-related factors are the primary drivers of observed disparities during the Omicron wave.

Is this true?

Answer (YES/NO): YES